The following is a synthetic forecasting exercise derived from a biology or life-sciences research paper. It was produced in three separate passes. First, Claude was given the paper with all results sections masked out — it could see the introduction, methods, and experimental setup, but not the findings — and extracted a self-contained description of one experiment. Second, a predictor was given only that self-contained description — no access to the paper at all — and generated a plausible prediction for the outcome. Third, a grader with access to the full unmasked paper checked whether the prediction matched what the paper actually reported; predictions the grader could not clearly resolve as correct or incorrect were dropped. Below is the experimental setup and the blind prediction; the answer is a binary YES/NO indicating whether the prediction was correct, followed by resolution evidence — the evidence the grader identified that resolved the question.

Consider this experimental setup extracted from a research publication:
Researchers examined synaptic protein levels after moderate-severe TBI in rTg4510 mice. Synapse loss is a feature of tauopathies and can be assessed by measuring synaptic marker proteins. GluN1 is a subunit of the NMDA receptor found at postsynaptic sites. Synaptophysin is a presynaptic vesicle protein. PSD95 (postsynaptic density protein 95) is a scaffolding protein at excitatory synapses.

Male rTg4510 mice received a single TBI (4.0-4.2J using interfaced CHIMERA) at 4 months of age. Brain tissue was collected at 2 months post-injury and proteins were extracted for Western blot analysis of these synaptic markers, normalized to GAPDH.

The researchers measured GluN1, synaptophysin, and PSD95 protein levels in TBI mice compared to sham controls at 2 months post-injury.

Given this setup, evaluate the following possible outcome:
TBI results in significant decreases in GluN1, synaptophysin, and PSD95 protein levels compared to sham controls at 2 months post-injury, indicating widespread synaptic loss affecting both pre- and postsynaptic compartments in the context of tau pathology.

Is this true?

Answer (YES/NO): NO